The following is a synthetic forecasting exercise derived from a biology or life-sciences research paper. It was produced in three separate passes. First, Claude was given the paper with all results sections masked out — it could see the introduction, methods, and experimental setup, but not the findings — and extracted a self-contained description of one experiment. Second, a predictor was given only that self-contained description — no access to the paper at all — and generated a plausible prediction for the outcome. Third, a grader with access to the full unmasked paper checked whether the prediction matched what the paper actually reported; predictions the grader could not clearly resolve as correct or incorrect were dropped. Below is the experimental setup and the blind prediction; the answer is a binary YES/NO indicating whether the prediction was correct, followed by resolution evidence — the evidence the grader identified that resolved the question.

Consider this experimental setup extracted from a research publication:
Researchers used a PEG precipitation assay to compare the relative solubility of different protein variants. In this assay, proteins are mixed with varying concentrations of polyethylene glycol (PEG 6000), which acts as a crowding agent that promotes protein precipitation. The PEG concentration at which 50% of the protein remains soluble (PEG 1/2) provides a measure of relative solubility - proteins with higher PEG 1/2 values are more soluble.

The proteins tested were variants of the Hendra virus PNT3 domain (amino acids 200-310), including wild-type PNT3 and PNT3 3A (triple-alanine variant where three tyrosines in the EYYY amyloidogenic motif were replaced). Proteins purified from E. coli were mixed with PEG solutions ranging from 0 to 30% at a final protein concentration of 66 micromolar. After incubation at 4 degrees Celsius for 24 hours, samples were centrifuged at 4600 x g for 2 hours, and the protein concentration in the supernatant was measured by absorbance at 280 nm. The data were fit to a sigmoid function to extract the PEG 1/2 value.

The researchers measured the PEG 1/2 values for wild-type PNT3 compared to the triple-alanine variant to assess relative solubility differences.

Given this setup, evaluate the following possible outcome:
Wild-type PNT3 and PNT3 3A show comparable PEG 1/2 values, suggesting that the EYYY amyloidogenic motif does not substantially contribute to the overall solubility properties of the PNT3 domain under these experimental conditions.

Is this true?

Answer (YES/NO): NO